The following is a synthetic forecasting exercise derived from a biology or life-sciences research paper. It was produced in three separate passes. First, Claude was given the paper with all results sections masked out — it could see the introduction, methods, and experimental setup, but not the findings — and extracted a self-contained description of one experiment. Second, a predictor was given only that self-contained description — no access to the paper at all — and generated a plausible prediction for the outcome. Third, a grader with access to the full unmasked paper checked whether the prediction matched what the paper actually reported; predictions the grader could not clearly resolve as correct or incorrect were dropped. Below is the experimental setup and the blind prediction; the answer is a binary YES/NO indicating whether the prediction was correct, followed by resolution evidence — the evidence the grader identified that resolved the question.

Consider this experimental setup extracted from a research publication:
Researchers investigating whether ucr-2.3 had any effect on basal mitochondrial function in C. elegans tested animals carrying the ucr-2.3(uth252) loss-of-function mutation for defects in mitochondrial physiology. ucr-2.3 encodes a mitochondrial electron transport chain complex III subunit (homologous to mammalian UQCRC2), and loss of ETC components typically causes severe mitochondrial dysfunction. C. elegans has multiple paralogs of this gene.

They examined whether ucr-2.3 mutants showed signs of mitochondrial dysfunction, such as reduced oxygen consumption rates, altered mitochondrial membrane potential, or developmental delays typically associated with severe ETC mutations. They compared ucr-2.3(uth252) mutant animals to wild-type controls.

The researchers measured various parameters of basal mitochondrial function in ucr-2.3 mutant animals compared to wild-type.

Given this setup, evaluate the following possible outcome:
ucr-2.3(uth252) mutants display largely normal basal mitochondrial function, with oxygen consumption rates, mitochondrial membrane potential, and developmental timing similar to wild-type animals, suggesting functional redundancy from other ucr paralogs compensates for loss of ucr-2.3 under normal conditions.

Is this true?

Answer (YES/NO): NO